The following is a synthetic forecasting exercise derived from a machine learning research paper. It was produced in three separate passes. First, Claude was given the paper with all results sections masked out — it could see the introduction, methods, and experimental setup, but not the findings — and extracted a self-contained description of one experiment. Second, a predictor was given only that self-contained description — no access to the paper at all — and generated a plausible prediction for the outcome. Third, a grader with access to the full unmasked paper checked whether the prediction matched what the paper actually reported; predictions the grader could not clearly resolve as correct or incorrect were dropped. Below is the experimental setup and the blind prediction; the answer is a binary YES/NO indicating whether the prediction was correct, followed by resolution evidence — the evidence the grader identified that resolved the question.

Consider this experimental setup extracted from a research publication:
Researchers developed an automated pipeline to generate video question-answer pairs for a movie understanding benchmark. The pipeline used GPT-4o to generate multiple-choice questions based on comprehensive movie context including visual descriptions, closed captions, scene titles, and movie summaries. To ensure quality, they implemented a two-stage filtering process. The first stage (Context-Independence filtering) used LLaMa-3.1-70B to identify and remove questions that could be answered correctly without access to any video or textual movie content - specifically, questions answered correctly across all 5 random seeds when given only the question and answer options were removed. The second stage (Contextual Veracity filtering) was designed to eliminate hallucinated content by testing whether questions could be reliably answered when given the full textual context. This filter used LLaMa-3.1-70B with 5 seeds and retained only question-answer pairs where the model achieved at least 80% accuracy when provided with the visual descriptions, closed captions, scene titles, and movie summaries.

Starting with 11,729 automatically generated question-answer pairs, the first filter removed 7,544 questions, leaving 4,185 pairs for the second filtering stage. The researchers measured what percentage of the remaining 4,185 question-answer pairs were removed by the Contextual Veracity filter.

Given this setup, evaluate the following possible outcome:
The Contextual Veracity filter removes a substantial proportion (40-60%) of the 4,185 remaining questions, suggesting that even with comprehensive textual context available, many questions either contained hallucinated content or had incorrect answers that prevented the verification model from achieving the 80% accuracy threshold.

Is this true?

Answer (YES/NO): NO